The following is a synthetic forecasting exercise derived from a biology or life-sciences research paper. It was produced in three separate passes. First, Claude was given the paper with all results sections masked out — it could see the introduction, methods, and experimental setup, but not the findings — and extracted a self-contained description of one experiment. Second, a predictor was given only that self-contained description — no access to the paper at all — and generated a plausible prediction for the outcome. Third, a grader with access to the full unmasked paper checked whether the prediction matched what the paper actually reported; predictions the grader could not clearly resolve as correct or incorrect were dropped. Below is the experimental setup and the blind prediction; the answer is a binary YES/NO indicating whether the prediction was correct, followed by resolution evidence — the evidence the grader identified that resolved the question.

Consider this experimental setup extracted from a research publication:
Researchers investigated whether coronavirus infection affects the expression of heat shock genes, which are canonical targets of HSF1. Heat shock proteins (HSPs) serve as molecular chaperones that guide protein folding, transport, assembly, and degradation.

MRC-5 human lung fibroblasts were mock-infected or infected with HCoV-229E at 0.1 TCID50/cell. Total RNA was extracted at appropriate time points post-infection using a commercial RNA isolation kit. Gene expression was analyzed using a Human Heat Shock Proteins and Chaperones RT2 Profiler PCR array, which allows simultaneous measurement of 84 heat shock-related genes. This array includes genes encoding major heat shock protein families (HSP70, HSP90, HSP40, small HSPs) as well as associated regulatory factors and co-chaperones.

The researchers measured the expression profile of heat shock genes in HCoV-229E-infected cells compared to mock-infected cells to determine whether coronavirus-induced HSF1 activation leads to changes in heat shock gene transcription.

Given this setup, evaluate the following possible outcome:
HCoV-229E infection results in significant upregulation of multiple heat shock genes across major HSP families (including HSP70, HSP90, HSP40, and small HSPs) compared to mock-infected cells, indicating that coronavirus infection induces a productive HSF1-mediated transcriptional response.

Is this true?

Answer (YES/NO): YES